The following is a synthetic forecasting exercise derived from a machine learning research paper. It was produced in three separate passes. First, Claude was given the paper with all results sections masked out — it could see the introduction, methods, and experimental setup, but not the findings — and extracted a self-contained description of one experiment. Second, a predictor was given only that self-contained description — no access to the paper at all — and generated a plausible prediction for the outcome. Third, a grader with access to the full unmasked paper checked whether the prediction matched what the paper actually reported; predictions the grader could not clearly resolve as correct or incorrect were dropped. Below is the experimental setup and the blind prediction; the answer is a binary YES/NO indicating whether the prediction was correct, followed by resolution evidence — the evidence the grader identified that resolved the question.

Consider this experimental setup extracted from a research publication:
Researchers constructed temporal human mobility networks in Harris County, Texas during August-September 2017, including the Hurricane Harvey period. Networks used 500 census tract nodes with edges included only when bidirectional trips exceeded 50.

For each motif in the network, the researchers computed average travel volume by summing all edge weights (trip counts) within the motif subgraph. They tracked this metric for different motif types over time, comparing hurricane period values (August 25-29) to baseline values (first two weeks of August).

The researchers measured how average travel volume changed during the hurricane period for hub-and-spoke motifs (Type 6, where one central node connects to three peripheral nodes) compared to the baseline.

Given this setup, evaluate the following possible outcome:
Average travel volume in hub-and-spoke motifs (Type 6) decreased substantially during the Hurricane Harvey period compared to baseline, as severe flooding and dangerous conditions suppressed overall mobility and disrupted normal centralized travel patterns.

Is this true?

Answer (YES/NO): YES